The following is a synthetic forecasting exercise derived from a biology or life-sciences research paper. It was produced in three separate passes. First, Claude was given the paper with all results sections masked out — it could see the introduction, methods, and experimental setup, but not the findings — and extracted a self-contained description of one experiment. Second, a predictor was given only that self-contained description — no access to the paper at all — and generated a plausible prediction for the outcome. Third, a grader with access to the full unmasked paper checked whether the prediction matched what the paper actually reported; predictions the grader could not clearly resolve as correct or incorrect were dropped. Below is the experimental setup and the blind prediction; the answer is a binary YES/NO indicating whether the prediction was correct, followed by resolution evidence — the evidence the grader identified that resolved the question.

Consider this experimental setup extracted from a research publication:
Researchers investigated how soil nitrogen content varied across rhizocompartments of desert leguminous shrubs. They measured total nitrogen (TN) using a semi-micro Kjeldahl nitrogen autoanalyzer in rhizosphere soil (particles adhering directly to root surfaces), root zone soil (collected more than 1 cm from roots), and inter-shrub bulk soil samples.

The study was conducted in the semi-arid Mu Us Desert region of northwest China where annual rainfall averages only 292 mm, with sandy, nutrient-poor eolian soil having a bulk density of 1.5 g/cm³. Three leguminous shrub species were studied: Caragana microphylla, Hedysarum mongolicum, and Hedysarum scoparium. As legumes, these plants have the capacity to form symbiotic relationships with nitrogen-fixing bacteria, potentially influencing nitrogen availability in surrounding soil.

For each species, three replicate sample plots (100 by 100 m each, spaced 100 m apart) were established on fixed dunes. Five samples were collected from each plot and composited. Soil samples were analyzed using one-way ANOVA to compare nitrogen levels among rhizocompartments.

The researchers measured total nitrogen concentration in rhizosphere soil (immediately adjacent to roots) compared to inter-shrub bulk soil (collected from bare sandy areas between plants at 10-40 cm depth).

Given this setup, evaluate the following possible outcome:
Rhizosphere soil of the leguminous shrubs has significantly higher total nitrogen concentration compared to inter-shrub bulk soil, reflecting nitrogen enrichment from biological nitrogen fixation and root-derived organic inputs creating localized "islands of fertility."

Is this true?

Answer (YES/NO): YES